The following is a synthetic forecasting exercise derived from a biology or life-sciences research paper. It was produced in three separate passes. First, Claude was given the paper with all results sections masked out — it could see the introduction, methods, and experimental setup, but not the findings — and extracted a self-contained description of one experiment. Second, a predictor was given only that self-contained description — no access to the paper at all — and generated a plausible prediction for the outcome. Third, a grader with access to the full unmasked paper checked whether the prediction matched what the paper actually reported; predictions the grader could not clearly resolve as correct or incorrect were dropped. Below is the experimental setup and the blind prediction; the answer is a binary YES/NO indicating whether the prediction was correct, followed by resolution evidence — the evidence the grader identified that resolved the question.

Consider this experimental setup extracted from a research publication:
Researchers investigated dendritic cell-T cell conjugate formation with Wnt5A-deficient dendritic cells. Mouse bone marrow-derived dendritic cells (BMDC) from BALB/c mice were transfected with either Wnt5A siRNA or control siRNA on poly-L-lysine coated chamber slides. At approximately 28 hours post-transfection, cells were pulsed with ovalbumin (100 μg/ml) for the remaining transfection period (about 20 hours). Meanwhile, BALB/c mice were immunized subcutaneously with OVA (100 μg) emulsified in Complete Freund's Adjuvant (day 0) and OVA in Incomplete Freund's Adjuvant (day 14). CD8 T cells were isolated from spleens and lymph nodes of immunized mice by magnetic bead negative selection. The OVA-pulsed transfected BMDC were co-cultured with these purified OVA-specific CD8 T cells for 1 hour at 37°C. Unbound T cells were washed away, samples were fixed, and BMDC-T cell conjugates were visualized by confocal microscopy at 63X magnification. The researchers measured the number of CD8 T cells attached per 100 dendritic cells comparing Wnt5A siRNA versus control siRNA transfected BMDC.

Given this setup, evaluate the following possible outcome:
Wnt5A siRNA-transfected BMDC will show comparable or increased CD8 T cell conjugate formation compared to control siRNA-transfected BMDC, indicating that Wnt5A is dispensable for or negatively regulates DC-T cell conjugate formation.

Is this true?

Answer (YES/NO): NO